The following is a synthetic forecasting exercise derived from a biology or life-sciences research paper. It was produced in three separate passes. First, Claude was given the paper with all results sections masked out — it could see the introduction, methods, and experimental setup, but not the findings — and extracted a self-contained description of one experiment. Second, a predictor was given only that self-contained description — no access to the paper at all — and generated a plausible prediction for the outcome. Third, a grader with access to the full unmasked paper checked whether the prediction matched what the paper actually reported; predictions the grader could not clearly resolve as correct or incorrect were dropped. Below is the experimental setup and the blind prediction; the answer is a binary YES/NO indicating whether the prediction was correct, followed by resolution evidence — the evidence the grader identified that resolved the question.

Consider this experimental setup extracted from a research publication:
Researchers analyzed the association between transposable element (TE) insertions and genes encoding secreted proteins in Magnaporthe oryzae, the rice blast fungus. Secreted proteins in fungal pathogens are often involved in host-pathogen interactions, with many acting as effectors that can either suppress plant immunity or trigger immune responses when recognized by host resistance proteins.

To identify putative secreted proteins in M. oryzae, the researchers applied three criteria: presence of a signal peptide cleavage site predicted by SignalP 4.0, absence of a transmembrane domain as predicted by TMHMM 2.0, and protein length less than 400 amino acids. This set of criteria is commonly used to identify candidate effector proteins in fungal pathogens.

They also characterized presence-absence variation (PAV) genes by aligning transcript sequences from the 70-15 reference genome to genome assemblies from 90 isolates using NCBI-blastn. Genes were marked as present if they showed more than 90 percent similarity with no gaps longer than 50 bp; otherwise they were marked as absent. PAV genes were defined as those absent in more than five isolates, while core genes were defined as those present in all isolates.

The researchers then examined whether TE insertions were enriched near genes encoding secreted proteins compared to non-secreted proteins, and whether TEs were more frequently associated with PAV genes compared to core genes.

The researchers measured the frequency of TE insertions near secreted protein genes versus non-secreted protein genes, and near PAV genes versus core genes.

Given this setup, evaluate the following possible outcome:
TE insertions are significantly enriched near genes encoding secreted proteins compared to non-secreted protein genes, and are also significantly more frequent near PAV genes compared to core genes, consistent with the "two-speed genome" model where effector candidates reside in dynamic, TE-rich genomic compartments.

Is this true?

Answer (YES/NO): YES